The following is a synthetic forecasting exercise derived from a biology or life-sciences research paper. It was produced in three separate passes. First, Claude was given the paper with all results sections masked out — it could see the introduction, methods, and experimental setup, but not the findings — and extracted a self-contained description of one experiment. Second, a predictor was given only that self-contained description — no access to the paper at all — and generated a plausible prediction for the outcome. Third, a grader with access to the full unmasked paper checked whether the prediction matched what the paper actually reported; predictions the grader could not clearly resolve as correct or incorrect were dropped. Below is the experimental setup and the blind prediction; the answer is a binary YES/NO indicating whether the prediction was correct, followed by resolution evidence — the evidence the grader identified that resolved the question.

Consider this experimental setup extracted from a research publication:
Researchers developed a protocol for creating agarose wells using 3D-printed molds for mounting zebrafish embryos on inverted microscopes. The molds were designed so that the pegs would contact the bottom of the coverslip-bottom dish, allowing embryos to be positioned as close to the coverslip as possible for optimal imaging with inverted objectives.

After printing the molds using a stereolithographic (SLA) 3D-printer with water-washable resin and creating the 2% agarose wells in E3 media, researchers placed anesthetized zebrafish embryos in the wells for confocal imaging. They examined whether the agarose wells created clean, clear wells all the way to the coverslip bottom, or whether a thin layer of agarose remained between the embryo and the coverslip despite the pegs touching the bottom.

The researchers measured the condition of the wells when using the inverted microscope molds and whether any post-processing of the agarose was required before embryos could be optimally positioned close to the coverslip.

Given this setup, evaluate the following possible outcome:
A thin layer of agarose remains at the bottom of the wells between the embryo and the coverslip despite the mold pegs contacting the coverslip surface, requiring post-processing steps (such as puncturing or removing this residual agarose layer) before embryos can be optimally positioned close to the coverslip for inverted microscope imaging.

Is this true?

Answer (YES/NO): YES